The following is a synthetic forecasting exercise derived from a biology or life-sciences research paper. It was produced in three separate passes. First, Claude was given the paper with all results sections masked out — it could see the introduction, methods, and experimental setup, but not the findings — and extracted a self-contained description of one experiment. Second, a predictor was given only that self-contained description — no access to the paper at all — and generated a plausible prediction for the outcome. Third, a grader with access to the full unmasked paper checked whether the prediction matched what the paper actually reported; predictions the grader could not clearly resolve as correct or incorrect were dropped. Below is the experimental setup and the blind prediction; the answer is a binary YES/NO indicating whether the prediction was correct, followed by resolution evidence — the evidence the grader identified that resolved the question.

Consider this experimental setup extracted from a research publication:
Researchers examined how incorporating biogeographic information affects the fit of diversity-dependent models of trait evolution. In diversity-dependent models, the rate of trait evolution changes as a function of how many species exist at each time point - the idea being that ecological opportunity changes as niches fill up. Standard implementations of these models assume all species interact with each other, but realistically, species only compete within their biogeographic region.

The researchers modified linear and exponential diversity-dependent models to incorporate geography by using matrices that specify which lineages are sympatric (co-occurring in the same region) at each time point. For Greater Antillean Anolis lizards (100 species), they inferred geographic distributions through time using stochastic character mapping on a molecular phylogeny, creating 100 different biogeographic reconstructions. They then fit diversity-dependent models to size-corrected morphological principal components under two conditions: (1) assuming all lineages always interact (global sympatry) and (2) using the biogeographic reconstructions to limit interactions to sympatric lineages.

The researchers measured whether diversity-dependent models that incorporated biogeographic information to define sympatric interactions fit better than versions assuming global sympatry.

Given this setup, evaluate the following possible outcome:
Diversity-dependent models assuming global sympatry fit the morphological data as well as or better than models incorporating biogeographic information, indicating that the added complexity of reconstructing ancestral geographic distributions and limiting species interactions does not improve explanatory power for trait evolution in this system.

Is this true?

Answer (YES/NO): NO